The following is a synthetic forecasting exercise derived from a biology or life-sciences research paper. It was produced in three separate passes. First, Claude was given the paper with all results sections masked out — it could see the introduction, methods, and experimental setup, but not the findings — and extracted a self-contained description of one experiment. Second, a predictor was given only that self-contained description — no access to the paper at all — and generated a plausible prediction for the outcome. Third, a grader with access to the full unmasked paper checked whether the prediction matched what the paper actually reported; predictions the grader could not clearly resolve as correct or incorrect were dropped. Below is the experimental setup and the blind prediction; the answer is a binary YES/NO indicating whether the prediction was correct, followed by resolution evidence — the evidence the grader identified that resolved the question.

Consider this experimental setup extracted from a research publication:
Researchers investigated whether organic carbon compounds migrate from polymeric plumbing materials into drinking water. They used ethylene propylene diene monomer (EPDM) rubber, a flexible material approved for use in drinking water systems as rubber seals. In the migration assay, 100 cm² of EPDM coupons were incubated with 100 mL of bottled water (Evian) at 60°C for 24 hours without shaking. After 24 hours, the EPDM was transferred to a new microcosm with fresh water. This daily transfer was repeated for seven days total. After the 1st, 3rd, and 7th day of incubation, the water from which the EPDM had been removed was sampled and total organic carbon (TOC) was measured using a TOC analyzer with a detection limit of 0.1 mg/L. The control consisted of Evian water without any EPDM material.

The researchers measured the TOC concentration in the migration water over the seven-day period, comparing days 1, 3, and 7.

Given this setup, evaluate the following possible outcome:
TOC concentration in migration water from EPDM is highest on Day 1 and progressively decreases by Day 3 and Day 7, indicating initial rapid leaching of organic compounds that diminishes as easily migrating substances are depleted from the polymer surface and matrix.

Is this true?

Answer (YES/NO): YES